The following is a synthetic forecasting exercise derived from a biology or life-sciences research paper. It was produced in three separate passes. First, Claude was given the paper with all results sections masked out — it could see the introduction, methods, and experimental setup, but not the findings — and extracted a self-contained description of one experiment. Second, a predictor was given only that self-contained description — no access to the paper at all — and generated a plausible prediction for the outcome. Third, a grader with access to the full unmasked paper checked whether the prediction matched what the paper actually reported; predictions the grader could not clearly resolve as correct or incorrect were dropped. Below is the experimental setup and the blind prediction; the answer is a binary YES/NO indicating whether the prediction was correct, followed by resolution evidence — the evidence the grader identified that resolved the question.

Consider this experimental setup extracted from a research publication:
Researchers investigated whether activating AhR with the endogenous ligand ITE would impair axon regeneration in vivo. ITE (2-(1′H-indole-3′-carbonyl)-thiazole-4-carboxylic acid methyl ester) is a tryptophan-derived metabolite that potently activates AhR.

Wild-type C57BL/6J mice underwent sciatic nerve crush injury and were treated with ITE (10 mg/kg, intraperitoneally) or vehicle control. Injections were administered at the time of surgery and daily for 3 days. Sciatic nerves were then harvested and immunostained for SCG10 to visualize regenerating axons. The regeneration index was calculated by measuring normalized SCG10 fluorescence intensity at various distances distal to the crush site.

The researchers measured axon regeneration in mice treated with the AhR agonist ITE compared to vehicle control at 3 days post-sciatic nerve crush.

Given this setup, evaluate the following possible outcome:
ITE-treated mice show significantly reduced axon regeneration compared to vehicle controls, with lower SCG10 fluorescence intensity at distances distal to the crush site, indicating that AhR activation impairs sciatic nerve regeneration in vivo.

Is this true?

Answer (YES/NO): NO